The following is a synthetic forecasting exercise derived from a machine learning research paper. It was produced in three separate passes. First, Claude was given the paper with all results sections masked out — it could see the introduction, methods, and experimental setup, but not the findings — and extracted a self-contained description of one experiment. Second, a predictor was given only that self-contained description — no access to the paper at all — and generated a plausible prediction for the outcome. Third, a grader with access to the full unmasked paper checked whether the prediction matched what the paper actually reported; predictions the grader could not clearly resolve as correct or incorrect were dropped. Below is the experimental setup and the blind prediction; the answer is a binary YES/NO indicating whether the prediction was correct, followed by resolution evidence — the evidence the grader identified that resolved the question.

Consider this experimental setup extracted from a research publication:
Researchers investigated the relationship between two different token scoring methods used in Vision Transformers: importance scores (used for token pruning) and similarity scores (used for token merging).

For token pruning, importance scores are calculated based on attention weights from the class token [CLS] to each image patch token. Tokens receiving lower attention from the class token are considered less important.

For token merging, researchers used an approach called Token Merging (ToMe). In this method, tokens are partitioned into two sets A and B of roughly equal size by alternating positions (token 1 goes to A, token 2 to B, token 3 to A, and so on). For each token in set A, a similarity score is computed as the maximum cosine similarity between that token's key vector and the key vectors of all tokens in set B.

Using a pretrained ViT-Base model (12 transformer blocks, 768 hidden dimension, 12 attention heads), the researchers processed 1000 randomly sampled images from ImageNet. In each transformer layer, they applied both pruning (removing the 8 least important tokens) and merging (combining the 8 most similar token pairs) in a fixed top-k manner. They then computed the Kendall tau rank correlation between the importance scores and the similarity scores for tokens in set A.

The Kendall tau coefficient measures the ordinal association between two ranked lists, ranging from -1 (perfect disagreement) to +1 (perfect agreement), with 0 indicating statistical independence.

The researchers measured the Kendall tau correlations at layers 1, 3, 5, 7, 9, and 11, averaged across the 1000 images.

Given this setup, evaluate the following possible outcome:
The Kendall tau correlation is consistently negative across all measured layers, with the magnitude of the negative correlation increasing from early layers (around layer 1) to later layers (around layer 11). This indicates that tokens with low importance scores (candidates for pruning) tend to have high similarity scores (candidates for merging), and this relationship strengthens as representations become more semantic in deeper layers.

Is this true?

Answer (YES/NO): NO